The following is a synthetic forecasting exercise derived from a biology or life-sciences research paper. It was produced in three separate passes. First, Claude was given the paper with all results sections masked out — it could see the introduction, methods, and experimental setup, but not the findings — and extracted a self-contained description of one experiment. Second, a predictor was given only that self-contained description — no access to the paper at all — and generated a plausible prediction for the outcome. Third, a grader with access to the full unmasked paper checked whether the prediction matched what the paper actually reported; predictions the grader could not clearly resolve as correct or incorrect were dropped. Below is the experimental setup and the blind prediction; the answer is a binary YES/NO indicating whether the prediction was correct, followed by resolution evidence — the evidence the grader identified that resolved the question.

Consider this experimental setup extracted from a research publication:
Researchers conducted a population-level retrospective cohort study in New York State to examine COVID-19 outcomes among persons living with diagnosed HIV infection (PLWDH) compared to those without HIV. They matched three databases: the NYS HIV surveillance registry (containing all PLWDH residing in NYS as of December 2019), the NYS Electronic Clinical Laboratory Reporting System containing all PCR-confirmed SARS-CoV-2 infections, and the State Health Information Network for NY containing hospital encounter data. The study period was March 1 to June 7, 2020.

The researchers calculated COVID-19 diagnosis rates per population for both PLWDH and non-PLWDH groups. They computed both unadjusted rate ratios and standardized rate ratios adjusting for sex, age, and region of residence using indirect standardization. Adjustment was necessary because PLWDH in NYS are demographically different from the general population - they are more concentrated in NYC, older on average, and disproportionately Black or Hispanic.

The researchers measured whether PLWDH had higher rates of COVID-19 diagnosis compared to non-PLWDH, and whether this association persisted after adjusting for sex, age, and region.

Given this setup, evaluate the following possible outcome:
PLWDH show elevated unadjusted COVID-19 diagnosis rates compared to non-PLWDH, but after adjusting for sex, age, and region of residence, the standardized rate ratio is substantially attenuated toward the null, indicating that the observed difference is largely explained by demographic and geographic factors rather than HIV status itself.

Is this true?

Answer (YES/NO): YES